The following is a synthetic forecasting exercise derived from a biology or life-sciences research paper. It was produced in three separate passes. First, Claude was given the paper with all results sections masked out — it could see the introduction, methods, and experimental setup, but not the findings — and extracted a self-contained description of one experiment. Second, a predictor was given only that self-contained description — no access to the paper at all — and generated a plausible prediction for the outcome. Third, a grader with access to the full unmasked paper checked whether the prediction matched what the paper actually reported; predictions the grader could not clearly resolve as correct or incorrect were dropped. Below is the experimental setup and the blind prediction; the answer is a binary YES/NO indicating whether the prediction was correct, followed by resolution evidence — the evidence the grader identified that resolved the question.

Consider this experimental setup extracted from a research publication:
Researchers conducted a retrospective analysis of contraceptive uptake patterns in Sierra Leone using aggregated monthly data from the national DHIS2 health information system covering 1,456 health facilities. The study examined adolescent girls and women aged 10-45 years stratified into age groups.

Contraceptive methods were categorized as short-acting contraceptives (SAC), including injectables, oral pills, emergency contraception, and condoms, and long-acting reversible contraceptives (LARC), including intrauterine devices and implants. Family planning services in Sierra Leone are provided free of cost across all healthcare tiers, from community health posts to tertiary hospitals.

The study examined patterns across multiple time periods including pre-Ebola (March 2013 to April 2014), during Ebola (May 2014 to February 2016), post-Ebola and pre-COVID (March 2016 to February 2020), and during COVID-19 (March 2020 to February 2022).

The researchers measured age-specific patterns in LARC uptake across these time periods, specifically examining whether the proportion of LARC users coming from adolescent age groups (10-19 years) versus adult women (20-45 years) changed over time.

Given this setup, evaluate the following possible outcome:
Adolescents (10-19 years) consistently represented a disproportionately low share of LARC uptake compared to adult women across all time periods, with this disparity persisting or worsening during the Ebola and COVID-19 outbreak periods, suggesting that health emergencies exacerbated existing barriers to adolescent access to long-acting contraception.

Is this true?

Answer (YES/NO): NO